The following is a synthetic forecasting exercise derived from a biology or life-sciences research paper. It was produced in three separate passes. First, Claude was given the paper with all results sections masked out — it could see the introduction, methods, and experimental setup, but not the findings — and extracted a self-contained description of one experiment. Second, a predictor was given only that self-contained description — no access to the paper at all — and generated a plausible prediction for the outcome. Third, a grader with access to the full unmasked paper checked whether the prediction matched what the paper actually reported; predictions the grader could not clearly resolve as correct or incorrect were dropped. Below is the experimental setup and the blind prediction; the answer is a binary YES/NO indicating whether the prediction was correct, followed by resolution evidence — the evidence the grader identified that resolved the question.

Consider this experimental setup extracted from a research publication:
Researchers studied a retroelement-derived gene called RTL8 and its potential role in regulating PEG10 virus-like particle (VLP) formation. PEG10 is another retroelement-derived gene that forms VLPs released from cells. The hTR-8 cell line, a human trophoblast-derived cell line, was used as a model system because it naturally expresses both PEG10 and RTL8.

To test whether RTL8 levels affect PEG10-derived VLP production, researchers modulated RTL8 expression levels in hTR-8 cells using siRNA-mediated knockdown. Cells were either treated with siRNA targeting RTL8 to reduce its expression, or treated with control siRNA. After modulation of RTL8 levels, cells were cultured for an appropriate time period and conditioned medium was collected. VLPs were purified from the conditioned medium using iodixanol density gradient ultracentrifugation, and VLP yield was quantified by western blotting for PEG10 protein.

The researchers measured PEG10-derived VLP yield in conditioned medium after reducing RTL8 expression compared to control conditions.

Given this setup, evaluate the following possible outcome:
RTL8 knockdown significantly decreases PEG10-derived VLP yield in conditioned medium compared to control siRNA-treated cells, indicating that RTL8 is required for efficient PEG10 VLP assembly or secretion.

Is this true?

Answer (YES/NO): NO